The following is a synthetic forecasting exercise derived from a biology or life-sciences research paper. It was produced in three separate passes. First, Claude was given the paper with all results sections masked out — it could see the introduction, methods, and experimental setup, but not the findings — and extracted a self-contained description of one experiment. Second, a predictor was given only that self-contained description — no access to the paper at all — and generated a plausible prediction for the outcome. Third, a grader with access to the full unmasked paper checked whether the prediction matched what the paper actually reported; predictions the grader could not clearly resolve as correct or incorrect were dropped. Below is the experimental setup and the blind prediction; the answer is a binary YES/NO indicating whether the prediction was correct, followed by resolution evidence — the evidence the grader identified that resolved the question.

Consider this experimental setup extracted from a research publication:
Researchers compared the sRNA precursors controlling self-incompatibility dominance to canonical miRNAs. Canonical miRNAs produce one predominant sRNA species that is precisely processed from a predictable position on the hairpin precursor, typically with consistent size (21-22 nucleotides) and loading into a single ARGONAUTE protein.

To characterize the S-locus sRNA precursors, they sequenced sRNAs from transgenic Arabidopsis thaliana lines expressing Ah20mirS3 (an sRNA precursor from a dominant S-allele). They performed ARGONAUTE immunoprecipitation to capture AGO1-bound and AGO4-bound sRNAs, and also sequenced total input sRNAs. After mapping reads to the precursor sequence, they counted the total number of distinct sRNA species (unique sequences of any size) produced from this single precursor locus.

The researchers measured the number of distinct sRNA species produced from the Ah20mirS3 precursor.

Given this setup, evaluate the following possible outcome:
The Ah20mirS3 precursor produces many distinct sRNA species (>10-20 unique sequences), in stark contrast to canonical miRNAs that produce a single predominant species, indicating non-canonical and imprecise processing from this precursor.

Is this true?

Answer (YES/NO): YES